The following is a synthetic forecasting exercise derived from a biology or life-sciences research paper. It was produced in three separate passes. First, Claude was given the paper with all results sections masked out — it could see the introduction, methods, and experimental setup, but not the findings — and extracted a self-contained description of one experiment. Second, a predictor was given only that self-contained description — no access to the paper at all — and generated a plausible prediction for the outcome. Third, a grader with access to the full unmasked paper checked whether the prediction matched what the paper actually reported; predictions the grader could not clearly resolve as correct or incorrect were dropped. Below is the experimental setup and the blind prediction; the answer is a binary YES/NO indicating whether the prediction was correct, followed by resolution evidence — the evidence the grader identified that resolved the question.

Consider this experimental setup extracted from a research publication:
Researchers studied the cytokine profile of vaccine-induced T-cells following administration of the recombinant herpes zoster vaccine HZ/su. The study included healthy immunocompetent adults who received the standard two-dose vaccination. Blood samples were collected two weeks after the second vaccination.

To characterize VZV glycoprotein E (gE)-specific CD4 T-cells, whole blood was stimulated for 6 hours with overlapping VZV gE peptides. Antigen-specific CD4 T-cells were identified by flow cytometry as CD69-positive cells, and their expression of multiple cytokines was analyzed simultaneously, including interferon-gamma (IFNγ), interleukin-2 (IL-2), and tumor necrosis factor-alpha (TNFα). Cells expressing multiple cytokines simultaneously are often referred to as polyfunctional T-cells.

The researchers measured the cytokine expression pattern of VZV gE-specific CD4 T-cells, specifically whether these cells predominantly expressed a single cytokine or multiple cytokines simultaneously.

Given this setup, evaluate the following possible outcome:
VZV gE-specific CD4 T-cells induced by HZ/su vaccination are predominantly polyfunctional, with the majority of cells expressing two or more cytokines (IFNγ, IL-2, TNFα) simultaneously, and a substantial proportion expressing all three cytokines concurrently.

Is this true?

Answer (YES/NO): YES